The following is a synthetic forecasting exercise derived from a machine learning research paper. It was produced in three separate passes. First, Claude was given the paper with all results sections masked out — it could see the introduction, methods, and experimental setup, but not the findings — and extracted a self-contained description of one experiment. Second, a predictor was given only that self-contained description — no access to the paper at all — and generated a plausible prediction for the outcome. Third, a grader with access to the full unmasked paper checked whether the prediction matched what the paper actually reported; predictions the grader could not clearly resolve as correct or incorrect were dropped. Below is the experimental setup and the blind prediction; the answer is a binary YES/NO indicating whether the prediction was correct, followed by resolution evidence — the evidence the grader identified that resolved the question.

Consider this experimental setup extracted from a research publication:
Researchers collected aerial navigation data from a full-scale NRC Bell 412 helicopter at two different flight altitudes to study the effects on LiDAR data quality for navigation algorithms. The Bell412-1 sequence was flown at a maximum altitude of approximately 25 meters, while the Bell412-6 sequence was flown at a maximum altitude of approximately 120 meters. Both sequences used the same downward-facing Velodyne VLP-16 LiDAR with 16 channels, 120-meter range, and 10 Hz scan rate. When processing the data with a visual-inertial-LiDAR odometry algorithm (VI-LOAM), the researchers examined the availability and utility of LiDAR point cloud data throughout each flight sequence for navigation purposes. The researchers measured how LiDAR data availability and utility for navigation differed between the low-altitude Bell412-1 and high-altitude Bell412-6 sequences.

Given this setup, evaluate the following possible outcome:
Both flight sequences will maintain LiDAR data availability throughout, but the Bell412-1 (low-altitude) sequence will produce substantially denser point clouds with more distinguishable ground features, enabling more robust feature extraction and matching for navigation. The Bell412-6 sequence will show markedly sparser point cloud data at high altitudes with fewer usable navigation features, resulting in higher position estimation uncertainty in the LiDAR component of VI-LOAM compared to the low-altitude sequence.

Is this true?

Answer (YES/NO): NO